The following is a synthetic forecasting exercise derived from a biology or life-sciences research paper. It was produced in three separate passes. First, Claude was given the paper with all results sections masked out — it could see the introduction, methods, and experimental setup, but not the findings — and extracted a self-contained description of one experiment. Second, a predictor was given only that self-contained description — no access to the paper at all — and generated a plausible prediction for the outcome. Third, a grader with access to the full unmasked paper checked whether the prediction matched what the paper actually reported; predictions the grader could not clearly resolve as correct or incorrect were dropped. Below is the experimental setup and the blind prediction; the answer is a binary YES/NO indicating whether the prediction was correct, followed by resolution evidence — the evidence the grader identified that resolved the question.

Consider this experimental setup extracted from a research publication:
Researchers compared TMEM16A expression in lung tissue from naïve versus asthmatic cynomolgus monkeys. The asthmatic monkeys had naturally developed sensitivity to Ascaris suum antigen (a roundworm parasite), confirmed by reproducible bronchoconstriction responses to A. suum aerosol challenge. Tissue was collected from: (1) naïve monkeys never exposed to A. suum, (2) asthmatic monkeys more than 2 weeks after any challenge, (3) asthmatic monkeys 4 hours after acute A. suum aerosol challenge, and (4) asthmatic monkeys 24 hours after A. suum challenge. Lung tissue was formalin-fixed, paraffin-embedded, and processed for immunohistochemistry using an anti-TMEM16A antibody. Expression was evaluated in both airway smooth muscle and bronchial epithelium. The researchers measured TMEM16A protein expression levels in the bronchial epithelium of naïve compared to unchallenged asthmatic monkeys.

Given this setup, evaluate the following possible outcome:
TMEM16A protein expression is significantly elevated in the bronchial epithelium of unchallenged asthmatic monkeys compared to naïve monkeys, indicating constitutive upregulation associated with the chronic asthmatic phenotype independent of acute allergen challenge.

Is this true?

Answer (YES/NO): YES